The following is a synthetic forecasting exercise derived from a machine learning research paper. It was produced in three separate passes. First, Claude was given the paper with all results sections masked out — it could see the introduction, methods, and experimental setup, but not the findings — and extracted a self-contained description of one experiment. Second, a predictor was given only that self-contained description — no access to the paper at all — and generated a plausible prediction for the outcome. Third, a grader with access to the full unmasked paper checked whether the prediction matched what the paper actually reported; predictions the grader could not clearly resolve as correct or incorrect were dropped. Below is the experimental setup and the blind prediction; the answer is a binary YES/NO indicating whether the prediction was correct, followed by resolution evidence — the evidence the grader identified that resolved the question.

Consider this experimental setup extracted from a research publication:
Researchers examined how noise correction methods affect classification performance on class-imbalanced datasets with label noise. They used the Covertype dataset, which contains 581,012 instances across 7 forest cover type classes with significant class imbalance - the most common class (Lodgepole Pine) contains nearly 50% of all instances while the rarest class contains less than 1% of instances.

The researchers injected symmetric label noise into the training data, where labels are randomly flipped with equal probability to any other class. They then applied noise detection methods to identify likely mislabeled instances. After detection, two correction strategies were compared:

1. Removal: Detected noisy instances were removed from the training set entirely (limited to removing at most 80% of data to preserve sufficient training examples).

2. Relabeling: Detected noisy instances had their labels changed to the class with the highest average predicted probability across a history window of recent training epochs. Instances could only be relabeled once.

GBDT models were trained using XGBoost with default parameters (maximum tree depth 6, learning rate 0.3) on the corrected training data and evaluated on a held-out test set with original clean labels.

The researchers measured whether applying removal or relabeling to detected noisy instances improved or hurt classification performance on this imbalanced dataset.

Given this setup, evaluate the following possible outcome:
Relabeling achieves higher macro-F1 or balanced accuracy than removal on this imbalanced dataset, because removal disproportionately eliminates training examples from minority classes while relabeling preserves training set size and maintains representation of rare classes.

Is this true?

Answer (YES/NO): NO